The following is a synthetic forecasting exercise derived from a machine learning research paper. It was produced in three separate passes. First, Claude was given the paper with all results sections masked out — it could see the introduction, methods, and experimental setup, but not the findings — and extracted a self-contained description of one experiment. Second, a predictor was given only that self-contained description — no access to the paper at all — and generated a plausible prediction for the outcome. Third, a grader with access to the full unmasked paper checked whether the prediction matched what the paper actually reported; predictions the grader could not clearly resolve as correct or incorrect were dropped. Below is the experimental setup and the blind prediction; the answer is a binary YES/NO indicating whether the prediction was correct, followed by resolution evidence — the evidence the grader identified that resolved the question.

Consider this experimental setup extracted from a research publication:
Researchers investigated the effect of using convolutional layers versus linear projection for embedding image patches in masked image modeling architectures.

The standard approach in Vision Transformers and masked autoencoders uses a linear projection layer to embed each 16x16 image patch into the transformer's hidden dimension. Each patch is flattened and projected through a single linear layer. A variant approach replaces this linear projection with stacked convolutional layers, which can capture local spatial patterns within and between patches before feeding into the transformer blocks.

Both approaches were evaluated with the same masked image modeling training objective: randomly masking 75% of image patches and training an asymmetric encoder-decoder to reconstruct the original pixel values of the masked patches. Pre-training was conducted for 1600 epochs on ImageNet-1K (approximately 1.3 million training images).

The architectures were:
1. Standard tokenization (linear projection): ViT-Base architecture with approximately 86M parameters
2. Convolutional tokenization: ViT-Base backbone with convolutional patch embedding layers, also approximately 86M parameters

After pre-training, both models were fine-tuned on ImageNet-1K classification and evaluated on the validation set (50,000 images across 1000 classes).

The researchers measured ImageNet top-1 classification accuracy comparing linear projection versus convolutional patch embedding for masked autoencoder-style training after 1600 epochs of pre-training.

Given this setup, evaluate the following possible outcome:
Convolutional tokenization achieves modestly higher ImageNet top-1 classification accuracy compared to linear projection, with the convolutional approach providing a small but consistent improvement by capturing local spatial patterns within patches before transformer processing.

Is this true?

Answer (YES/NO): YES